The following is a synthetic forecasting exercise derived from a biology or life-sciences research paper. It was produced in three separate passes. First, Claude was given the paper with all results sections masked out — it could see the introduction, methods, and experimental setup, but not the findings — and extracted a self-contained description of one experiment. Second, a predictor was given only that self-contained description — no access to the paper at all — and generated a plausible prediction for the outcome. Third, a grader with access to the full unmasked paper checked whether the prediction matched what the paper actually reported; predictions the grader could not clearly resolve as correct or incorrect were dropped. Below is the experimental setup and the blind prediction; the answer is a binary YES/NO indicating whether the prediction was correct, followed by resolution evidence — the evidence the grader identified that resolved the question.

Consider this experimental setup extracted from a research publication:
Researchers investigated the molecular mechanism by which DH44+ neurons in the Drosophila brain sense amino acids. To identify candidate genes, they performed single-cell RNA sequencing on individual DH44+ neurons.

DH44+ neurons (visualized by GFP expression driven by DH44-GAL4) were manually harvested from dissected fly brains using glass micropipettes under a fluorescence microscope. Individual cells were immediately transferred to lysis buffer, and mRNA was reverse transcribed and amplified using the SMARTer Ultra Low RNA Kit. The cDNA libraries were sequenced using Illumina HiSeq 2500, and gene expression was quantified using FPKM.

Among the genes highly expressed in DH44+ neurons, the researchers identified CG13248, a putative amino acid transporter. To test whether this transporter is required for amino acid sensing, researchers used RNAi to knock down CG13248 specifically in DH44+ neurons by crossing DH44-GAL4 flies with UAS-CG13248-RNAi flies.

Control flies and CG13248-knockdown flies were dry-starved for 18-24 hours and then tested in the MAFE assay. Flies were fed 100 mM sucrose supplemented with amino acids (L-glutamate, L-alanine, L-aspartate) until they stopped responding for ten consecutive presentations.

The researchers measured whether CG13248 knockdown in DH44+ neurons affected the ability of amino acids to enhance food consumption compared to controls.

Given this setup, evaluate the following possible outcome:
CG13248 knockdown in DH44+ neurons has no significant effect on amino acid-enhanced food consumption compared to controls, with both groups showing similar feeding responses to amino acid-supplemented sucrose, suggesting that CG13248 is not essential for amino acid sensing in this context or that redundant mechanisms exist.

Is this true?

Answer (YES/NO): NO